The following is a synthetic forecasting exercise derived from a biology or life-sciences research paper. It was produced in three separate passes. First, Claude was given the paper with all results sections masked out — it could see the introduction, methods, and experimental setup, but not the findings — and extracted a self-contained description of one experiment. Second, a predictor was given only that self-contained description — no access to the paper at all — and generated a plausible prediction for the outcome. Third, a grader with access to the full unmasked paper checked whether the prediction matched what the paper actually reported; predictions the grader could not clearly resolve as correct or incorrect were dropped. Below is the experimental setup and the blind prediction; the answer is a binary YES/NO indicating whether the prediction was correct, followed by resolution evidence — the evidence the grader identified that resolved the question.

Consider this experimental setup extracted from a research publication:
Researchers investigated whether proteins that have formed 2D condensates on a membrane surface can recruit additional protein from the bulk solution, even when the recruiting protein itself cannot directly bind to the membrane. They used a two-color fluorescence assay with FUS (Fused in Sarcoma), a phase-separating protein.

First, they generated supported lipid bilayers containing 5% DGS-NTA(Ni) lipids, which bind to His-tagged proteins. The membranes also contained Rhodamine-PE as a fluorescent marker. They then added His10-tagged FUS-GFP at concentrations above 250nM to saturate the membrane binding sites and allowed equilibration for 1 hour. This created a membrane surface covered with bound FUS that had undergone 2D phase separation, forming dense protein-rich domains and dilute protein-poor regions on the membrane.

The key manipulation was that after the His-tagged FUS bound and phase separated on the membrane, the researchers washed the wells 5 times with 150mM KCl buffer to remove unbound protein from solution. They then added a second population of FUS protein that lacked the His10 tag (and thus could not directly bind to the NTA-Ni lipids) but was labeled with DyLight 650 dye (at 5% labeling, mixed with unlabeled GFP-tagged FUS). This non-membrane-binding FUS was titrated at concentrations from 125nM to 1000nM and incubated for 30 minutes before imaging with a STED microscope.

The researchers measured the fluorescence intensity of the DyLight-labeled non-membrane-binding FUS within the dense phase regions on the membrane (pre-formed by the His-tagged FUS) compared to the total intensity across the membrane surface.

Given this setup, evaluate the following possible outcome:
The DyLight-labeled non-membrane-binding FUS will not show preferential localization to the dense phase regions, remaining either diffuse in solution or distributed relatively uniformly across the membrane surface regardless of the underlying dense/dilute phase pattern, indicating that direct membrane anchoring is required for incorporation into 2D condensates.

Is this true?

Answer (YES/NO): NO